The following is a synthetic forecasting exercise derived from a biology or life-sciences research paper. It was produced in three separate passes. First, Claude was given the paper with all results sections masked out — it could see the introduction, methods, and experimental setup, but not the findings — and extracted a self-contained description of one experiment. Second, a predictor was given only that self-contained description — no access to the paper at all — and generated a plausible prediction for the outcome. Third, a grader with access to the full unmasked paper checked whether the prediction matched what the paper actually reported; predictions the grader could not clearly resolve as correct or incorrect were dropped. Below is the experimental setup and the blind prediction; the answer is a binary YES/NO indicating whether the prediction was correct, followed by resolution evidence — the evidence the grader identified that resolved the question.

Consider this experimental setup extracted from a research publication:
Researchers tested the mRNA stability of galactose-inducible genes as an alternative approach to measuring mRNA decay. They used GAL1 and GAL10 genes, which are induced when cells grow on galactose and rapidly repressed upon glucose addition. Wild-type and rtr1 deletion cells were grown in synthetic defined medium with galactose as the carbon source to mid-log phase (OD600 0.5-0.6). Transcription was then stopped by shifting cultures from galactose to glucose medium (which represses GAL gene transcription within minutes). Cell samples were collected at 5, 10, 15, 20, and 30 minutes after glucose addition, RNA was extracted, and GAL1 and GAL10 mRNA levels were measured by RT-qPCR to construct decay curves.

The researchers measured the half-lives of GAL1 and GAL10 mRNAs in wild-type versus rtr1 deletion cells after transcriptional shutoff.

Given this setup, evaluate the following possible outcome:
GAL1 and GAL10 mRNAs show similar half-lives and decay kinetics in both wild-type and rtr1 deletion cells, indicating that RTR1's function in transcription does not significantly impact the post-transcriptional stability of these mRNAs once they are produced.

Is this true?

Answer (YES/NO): NO